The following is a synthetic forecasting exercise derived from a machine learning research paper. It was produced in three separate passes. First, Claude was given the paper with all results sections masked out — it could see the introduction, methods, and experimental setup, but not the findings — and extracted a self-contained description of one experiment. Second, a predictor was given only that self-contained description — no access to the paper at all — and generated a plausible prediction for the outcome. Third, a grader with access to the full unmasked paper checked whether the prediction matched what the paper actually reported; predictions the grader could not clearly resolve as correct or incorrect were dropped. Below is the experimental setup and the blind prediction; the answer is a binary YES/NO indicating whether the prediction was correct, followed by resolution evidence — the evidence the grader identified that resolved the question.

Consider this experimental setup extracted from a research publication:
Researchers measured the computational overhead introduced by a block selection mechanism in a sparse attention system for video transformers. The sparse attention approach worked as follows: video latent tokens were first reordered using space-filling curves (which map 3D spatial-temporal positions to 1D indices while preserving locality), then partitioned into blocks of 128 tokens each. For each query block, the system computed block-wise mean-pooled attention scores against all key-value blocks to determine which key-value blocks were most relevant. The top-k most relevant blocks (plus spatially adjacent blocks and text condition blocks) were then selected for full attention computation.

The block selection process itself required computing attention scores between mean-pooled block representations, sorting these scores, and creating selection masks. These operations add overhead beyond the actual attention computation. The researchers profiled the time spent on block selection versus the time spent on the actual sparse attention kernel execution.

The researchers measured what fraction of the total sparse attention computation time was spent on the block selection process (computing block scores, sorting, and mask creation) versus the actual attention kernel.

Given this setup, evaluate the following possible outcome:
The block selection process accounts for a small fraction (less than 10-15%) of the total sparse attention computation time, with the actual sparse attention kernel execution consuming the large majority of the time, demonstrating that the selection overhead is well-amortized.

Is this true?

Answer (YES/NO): YES